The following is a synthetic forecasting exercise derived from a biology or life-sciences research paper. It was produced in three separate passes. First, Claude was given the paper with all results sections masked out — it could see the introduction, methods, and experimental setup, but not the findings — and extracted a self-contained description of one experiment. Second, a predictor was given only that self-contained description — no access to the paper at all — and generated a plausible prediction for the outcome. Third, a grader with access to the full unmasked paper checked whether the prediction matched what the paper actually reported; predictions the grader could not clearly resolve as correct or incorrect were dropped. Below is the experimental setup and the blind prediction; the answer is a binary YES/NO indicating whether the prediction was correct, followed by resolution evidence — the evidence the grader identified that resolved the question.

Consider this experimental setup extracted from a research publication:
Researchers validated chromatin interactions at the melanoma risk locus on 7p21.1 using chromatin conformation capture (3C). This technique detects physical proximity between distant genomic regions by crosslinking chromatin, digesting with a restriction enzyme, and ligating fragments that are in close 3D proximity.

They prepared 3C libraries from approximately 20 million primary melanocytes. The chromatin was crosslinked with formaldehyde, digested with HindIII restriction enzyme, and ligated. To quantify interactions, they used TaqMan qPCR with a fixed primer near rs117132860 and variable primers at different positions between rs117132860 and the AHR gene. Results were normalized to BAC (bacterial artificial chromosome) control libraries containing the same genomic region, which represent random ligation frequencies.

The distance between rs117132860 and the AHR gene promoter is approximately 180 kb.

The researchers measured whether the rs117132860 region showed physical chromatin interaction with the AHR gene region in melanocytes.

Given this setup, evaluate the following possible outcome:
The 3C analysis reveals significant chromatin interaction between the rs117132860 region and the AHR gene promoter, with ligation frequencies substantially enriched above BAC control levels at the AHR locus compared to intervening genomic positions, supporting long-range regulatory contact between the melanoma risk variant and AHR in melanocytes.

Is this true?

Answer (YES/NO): YES